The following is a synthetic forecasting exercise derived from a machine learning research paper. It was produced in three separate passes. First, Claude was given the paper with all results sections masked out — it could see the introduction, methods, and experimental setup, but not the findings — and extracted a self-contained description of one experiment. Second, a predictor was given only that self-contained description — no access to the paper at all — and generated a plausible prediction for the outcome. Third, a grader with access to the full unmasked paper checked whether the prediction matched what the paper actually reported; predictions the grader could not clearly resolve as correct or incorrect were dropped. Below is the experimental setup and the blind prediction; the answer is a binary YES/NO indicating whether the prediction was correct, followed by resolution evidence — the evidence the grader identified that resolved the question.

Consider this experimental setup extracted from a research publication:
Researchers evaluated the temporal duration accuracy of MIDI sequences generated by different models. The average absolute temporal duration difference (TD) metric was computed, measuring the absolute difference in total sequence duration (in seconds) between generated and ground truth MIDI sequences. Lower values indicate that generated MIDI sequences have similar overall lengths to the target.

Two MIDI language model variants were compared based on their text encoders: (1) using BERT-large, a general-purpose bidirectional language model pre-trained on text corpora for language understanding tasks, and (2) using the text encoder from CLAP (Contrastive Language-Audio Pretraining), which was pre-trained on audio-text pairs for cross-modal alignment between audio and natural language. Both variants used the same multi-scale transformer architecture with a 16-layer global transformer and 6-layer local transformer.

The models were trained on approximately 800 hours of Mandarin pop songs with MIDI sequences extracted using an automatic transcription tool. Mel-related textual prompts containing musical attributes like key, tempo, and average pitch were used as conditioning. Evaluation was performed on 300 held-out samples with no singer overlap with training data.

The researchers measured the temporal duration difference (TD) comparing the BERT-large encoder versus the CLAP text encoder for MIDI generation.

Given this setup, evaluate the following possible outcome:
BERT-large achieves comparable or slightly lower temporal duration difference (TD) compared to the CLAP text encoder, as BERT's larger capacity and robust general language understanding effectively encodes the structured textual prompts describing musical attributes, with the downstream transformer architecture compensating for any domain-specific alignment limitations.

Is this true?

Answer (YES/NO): YES